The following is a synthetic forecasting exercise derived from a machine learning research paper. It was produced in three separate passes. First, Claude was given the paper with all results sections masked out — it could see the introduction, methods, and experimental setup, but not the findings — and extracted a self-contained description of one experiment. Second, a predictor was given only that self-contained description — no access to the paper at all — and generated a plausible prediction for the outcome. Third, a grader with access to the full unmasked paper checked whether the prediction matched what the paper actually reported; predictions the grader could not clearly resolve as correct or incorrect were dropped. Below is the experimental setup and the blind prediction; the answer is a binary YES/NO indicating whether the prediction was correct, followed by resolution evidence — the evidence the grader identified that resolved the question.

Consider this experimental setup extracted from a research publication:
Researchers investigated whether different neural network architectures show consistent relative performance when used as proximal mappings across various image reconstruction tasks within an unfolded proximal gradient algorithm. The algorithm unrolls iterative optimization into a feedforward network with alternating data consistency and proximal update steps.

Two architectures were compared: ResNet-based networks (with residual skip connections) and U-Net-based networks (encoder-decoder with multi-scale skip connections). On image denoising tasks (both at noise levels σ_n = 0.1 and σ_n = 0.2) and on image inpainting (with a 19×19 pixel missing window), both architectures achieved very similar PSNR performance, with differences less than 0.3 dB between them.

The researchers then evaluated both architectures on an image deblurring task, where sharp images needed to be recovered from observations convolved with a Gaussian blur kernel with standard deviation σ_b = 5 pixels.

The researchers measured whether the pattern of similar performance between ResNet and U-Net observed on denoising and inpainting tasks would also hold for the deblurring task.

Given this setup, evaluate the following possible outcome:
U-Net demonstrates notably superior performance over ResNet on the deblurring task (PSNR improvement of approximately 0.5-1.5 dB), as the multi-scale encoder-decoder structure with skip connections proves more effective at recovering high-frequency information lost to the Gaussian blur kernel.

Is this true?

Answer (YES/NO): NO